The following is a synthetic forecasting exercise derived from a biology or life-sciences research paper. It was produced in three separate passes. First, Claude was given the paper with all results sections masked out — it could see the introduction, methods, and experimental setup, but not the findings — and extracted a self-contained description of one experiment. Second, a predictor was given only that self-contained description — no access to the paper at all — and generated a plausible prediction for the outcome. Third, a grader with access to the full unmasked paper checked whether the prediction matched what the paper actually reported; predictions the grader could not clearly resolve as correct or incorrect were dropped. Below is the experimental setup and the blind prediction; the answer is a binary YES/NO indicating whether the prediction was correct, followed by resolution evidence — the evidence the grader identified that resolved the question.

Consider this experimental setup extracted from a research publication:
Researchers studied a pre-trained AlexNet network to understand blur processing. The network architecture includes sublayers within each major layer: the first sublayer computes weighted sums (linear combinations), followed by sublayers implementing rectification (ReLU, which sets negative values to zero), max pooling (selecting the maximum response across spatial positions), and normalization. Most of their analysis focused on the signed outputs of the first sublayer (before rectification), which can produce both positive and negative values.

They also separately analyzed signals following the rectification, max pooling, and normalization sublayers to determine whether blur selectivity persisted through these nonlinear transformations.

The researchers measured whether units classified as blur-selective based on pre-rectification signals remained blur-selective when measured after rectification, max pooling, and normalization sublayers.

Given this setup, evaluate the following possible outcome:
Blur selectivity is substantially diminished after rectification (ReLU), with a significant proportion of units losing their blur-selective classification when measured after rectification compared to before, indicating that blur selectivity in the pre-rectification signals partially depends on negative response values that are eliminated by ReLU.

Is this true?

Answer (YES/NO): NO